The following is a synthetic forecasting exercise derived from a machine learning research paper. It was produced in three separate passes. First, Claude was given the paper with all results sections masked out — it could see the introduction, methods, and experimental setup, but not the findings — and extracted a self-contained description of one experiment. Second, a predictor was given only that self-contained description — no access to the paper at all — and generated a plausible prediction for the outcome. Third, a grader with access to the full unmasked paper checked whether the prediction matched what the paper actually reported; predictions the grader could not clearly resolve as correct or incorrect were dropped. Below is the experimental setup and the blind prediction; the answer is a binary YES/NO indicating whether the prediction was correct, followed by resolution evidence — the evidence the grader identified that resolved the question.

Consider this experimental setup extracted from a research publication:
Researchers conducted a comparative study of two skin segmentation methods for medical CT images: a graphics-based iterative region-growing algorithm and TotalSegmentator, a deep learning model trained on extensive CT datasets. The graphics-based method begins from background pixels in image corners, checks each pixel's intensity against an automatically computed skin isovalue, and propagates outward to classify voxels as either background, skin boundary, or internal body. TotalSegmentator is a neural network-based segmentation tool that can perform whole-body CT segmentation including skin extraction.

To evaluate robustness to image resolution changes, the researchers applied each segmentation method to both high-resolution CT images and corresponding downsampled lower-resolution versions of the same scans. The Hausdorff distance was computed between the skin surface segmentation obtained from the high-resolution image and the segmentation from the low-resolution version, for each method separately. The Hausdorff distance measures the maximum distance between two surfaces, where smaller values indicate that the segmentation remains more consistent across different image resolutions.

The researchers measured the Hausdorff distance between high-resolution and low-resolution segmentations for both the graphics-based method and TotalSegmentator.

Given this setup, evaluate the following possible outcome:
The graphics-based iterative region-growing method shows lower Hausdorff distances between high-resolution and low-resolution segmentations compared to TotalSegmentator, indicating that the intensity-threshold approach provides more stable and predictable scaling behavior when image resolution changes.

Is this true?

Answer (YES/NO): YES